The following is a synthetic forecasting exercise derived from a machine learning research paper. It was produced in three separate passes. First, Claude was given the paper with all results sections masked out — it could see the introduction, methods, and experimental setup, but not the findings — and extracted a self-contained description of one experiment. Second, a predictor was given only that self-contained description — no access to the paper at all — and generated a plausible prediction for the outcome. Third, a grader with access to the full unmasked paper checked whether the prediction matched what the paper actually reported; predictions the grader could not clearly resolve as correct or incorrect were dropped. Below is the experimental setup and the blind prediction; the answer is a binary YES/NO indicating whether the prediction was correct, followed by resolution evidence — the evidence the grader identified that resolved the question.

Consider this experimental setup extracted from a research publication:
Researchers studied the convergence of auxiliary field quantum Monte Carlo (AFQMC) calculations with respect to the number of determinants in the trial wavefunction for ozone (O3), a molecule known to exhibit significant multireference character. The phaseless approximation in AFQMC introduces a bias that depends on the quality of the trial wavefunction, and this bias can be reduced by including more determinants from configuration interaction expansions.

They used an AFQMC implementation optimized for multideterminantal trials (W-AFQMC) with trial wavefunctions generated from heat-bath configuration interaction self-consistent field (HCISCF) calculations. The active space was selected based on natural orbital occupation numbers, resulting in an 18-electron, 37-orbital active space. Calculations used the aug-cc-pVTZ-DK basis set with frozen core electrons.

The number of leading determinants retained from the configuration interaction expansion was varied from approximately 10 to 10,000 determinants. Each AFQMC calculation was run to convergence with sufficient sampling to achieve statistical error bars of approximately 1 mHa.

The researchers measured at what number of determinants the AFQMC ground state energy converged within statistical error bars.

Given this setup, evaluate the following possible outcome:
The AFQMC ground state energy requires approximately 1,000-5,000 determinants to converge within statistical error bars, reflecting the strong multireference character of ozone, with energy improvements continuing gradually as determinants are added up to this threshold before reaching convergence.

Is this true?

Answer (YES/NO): YES